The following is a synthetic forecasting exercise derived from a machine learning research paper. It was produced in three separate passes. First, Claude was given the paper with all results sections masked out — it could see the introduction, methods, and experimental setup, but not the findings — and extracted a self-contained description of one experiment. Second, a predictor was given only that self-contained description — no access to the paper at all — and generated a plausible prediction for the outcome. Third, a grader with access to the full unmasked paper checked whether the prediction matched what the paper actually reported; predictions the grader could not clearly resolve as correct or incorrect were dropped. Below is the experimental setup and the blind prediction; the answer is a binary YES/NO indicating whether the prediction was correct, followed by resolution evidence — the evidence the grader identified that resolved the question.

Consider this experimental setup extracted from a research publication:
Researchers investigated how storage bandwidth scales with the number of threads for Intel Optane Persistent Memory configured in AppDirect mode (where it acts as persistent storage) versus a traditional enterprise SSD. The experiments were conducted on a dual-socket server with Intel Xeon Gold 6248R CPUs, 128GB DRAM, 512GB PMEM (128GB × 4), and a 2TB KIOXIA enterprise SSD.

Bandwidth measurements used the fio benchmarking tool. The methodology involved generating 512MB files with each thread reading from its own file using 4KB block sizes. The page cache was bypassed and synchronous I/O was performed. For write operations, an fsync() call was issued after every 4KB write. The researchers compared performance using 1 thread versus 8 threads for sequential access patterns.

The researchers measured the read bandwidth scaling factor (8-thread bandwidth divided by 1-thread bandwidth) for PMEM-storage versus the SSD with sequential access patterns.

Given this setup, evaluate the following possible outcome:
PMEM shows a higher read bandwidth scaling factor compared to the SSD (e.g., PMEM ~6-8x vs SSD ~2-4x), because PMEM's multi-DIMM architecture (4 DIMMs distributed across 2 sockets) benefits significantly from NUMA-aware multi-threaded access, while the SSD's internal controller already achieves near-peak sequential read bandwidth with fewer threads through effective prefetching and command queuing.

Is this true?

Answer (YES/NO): NO